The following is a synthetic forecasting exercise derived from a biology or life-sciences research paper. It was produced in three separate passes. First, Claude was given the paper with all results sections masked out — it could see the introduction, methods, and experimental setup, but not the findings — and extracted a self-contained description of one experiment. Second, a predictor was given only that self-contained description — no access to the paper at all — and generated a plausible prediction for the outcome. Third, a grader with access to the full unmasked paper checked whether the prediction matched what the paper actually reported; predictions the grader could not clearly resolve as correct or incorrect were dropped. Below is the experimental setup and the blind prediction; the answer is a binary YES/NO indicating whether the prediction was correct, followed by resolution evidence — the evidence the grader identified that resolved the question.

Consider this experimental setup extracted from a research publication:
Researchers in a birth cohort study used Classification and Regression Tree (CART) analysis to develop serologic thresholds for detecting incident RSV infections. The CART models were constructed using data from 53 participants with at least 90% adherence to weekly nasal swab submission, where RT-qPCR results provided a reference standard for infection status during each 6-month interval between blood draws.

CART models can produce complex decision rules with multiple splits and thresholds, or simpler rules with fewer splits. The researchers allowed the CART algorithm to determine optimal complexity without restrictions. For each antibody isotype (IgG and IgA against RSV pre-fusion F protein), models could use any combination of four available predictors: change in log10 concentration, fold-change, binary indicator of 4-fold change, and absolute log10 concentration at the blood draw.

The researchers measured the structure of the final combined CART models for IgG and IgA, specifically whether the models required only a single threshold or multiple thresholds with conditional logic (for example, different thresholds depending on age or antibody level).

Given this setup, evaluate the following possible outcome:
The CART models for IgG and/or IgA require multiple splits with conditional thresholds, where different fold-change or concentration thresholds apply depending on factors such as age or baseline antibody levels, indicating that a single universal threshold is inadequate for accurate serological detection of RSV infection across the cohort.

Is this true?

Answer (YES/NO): NO